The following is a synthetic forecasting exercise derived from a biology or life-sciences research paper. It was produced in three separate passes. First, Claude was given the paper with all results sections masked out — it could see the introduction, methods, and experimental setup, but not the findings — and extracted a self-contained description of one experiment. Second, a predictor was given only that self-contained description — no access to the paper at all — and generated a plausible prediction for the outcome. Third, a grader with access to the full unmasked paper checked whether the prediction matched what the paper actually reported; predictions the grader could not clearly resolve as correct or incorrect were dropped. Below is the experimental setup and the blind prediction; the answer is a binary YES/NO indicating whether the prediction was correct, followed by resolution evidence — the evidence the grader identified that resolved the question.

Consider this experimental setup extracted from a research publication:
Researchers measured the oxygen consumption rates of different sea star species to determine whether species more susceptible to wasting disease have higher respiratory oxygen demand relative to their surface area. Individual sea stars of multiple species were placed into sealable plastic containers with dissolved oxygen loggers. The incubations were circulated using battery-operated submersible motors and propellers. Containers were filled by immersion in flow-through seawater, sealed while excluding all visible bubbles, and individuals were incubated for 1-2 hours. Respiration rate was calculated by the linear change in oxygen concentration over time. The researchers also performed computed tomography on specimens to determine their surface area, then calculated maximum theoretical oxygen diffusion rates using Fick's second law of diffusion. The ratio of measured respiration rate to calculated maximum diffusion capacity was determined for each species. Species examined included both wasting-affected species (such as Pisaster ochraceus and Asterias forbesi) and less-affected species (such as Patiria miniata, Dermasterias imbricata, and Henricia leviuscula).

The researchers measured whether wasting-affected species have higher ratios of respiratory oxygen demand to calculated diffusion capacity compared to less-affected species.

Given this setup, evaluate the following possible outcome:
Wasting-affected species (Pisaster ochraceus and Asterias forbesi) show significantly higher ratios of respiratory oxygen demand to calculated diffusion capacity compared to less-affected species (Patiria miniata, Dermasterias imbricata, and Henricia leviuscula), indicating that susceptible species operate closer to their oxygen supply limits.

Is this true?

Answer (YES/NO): YES